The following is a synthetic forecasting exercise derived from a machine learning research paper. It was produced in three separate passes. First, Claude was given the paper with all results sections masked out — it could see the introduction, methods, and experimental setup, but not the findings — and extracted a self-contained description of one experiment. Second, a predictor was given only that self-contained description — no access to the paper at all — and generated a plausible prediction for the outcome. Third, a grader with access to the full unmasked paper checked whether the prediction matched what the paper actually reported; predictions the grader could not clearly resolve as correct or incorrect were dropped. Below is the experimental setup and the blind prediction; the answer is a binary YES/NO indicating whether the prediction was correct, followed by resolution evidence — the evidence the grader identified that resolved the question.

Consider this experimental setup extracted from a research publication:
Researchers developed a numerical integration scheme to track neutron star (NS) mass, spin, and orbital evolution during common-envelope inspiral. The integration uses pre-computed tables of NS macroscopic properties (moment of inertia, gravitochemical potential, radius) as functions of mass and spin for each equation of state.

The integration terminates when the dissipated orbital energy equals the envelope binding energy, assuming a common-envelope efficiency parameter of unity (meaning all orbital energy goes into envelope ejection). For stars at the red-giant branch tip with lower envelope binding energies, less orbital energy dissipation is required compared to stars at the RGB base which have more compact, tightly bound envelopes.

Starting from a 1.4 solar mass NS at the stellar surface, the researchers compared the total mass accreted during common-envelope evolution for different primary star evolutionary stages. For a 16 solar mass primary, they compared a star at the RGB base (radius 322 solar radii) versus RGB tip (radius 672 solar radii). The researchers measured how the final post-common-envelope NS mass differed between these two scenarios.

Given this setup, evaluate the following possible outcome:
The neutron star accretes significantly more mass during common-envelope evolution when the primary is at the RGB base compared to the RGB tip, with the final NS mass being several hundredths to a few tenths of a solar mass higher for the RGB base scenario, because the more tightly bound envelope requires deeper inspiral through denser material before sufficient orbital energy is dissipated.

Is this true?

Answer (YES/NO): NO